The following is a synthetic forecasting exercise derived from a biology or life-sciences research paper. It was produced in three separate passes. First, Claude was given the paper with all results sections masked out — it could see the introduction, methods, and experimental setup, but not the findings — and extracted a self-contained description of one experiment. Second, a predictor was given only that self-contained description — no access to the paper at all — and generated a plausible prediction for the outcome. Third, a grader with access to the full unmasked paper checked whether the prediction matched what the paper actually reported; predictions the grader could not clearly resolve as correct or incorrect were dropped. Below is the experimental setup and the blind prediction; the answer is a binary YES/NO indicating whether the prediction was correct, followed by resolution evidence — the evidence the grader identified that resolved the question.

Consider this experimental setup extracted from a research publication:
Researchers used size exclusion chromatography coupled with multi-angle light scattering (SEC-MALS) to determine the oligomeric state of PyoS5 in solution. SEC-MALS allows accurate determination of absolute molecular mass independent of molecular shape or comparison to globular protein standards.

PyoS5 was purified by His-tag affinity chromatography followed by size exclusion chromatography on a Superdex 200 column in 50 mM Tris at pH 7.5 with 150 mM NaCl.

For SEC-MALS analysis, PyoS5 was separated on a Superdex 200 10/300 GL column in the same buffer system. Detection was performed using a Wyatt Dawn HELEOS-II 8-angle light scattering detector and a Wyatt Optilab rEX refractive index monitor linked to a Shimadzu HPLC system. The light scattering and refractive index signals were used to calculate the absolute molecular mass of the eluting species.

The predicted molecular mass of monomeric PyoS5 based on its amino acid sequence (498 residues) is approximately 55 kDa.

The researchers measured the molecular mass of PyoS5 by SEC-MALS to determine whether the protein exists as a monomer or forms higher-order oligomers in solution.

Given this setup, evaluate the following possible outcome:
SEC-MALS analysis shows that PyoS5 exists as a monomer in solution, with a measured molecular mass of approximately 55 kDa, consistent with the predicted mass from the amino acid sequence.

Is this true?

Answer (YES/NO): YES